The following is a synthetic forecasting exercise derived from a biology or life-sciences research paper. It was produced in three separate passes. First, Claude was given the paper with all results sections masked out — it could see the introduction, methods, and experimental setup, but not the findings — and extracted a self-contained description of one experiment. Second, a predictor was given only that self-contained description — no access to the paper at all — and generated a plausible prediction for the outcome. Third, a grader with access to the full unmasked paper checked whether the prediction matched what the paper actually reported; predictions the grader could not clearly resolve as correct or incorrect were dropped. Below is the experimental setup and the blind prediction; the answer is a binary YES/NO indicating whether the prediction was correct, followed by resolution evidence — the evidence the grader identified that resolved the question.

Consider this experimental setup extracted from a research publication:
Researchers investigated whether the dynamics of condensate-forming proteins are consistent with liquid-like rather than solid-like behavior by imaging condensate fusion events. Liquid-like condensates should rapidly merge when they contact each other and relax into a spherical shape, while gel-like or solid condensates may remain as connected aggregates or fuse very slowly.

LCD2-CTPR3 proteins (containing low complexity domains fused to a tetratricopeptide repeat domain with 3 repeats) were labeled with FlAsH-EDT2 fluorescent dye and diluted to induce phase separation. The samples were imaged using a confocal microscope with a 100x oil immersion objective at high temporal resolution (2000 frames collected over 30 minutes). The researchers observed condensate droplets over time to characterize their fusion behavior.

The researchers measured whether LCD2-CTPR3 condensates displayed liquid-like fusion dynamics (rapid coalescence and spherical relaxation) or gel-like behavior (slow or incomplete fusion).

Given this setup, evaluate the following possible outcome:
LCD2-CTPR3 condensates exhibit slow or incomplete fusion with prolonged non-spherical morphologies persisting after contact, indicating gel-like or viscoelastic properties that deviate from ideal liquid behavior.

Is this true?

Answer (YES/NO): NO